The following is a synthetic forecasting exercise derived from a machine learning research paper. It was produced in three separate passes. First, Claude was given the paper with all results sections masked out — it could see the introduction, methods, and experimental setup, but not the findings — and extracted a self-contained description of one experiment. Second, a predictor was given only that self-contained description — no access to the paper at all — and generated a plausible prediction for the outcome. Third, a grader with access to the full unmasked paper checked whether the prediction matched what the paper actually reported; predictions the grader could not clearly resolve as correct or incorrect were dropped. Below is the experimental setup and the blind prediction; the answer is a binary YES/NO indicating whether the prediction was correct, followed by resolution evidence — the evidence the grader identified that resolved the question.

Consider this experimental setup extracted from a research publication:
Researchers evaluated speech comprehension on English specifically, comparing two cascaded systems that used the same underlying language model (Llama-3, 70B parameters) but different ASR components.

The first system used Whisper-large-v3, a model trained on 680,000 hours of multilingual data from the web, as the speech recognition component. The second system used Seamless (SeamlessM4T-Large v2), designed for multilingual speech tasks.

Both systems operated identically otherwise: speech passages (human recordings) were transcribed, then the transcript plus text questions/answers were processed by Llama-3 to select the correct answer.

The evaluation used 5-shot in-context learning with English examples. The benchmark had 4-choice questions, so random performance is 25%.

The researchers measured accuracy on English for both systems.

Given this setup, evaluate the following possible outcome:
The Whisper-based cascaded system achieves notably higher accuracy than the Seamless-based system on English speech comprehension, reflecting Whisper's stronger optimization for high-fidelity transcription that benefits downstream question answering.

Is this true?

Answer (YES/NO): NO